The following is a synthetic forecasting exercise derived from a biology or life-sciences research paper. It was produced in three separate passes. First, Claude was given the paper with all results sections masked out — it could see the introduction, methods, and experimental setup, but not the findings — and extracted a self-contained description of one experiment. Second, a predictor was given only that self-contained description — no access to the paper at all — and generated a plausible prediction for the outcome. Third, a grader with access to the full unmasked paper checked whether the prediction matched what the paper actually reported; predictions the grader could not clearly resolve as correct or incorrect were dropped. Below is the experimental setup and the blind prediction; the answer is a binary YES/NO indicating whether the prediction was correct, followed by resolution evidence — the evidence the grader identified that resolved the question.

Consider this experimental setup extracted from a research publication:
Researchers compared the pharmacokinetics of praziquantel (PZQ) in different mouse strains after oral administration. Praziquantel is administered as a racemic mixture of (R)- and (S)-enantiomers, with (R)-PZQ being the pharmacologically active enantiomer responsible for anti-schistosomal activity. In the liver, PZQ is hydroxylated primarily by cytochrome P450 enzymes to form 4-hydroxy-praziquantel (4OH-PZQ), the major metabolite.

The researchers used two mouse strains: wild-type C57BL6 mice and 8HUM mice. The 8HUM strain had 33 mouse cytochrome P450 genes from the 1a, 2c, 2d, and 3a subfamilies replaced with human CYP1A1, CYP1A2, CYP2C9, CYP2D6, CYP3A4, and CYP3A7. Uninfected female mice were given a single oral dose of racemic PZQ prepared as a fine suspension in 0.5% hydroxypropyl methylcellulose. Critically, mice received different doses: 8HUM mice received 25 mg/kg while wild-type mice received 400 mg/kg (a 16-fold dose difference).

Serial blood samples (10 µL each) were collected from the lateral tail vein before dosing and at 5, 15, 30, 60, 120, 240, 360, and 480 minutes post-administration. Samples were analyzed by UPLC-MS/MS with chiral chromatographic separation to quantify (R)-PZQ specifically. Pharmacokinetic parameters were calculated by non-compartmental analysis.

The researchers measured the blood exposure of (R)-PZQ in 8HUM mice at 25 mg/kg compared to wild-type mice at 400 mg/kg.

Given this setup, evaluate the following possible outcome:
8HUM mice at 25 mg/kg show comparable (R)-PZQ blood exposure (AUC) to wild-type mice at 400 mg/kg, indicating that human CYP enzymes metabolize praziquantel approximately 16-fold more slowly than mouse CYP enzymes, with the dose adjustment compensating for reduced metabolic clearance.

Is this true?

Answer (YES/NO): NO